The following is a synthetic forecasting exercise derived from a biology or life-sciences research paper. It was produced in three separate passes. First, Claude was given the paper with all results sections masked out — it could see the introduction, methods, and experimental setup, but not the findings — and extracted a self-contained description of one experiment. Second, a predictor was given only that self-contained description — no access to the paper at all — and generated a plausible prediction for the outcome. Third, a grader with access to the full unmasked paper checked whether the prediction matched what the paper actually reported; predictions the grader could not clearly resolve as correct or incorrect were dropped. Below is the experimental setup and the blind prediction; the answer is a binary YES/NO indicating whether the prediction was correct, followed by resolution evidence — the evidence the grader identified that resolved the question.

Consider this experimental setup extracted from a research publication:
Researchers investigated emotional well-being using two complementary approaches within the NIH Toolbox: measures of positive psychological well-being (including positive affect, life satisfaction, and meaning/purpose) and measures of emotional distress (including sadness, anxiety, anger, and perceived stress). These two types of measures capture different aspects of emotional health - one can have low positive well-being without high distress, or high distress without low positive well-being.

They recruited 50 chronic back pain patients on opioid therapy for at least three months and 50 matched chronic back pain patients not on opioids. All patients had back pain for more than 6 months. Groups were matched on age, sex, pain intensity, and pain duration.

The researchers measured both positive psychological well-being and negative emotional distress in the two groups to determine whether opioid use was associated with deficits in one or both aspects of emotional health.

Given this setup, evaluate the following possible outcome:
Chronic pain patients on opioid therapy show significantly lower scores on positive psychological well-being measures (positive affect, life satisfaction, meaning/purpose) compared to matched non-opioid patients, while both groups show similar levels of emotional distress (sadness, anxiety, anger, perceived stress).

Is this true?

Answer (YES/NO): NO